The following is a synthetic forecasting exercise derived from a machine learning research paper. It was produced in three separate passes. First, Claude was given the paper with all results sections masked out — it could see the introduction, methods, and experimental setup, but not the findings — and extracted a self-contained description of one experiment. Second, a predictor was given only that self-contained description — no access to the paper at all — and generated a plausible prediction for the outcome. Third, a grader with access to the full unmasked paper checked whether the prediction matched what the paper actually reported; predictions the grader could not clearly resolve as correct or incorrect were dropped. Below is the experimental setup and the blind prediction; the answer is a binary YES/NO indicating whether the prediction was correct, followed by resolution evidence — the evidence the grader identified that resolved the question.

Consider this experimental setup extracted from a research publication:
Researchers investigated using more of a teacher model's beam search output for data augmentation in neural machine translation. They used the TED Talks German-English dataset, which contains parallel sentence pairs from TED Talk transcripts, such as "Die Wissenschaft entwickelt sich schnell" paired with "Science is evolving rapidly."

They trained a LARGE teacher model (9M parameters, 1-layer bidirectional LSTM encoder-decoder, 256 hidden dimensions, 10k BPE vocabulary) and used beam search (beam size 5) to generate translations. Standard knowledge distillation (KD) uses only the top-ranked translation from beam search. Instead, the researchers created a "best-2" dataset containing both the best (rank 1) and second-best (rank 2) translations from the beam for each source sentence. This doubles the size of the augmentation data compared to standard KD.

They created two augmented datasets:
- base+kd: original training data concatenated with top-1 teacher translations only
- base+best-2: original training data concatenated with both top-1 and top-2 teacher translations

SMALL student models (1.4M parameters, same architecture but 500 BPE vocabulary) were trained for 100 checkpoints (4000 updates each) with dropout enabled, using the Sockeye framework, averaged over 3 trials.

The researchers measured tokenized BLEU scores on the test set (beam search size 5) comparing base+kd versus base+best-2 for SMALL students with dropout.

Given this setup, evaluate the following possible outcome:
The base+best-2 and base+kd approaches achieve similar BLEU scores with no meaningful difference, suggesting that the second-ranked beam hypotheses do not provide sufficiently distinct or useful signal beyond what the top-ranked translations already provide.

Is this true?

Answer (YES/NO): NO